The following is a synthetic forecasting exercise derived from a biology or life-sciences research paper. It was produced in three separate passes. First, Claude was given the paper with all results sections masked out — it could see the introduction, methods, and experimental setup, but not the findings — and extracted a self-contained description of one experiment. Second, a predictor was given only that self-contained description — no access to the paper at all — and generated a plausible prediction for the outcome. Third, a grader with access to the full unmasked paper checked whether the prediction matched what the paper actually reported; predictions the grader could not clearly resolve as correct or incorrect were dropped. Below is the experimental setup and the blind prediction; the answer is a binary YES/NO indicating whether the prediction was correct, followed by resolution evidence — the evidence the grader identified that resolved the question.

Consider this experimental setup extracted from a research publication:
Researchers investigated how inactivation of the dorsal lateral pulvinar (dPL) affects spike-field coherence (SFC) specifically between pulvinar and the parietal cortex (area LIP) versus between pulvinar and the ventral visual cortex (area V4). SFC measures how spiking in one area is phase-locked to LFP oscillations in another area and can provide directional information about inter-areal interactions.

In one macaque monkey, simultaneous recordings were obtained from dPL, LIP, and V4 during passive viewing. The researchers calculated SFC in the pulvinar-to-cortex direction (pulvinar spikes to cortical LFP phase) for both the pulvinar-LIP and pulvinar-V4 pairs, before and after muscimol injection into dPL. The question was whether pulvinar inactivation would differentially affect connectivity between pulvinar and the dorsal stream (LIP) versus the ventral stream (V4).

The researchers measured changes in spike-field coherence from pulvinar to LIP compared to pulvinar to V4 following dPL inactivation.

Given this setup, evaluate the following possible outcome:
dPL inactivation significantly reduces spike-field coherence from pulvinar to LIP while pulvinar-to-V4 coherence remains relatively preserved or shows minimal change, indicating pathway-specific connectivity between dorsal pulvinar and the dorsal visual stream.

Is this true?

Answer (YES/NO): NO